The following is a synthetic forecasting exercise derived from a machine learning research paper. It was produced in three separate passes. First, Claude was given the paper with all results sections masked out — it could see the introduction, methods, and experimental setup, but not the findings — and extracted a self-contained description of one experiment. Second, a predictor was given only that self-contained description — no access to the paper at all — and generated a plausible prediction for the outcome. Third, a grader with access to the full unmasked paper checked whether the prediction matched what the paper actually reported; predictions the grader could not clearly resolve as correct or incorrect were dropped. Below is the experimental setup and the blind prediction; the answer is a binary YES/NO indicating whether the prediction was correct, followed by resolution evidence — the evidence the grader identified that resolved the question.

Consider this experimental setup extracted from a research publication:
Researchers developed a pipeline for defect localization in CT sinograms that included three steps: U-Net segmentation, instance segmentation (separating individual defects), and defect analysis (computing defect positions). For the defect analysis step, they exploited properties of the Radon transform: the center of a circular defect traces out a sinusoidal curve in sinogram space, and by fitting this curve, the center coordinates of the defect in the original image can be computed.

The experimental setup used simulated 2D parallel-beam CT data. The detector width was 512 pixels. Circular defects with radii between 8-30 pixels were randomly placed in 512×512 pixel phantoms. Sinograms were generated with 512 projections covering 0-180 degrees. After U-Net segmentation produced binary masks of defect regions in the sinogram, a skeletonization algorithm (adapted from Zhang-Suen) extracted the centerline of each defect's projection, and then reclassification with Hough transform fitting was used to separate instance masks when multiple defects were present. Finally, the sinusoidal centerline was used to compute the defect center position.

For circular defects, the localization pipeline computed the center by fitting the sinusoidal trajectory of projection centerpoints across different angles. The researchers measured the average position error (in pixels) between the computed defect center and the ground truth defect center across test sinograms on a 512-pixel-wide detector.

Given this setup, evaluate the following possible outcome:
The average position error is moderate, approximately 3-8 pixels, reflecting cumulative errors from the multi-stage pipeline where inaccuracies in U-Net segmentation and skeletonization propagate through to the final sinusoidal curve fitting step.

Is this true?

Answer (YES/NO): NO